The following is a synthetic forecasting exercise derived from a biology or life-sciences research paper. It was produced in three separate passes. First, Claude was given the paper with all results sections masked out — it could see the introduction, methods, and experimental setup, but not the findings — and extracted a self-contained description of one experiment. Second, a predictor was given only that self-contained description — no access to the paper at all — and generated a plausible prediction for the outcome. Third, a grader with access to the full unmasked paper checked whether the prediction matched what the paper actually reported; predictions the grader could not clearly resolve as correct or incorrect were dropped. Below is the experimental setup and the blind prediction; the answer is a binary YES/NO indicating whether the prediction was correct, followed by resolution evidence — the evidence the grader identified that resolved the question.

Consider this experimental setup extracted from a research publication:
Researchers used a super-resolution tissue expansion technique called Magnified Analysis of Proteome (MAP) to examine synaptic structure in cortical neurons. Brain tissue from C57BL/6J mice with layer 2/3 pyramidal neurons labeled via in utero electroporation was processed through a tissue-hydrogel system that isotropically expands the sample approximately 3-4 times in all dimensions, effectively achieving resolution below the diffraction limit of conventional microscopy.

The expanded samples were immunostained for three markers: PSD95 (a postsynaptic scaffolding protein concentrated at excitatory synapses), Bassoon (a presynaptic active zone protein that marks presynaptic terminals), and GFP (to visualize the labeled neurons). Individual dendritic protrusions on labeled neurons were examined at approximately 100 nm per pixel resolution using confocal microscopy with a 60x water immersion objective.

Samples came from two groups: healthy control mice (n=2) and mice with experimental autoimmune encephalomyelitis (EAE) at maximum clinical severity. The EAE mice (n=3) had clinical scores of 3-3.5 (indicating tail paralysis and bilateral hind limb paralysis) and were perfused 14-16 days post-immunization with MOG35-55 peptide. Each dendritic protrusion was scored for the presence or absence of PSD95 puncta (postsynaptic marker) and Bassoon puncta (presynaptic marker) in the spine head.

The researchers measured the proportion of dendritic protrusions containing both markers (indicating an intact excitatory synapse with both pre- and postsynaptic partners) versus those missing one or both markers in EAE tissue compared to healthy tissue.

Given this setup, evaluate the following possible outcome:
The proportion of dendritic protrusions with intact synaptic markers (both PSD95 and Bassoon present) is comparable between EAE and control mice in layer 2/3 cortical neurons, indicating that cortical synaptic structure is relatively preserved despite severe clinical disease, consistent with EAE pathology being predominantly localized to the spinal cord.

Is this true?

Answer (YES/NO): NO